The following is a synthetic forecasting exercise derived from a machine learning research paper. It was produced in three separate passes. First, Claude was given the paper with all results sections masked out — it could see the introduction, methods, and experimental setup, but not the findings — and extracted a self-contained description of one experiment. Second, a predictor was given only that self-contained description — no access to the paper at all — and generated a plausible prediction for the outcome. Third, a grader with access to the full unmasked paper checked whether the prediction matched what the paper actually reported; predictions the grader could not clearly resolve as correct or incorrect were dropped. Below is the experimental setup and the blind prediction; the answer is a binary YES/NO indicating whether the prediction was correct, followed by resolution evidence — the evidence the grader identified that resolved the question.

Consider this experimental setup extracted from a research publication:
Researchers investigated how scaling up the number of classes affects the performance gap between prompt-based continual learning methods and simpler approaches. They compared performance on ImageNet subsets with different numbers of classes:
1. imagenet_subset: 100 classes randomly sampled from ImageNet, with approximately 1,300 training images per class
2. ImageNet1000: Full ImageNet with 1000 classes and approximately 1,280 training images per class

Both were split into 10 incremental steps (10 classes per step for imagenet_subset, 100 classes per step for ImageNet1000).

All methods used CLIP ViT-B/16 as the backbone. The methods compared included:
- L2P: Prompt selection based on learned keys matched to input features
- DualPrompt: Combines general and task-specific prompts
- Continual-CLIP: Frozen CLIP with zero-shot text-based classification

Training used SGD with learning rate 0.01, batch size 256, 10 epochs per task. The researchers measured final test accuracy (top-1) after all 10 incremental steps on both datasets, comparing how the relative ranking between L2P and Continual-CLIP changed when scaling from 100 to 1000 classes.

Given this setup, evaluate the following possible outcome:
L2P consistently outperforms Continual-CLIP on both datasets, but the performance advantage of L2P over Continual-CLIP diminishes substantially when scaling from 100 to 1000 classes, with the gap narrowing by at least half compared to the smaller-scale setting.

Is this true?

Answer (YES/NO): NO